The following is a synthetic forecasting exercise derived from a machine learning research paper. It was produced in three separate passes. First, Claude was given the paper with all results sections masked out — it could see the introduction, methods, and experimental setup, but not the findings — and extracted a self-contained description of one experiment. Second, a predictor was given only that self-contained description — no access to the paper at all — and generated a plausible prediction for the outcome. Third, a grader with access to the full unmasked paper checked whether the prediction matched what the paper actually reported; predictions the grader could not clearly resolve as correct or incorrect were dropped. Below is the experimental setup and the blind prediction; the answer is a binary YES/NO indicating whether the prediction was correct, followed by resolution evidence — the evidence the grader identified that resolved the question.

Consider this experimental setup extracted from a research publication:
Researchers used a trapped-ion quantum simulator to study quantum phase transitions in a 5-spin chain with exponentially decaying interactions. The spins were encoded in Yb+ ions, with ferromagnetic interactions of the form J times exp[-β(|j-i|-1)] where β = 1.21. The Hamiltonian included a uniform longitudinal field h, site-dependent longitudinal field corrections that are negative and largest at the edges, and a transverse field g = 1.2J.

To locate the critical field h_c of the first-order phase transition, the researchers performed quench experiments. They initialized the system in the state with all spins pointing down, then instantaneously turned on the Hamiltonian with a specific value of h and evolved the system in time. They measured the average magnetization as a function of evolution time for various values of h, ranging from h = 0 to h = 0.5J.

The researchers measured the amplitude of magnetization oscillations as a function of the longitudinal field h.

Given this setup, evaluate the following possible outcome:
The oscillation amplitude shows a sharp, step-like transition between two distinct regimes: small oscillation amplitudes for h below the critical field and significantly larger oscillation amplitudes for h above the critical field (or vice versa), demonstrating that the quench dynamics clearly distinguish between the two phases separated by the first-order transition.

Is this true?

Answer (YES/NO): NO